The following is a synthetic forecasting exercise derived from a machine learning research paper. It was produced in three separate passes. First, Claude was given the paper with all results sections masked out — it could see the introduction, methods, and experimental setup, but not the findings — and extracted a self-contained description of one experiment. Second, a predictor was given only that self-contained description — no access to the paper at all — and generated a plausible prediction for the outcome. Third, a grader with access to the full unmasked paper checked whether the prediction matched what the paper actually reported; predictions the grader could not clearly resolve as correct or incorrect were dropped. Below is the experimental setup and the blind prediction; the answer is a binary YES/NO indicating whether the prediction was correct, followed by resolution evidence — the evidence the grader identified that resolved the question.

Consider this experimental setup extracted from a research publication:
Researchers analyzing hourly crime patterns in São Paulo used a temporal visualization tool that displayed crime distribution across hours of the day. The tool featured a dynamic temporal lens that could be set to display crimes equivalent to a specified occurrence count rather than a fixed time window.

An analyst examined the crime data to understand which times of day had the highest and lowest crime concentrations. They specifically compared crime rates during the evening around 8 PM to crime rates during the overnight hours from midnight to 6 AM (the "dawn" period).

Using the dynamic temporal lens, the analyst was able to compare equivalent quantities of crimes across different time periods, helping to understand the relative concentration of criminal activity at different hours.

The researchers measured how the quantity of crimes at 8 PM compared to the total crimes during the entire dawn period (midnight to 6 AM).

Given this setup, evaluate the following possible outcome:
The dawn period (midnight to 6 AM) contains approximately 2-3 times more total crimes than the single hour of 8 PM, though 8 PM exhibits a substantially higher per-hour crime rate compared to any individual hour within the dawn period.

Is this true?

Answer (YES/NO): NO